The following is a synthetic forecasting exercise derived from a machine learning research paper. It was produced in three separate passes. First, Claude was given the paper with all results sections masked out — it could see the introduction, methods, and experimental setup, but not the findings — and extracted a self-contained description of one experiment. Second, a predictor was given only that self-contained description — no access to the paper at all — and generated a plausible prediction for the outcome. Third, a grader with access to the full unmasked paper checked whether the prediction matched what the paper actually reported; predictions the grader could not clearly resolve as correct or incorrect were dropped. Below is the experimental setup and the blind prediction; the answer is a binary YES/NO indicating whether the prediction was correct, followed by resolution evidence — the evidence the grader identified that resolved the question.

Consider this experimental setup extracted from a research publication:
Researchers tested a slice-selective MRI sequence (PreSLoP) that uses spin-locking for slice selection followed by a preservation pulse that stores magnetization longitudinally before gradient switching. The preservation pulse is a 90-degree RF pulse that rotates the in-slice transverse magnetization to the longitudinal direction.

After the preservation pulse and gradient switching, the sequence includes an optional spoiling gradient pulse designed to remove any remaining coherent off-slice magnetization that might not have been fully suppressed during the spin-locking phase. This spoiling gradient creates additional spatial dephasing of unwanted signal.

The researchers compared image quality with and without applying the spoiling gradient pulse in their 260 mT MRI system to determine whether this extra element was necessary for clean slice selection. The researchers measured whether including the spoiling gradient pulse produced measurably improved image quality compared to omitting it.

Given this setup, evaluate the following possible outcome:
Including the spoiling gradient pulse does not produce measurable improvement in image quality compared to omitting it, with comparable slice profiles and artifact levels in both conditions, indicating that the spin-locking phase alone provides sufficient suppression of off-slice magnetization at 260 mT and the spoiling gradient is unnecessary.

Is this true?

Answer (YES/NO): YES